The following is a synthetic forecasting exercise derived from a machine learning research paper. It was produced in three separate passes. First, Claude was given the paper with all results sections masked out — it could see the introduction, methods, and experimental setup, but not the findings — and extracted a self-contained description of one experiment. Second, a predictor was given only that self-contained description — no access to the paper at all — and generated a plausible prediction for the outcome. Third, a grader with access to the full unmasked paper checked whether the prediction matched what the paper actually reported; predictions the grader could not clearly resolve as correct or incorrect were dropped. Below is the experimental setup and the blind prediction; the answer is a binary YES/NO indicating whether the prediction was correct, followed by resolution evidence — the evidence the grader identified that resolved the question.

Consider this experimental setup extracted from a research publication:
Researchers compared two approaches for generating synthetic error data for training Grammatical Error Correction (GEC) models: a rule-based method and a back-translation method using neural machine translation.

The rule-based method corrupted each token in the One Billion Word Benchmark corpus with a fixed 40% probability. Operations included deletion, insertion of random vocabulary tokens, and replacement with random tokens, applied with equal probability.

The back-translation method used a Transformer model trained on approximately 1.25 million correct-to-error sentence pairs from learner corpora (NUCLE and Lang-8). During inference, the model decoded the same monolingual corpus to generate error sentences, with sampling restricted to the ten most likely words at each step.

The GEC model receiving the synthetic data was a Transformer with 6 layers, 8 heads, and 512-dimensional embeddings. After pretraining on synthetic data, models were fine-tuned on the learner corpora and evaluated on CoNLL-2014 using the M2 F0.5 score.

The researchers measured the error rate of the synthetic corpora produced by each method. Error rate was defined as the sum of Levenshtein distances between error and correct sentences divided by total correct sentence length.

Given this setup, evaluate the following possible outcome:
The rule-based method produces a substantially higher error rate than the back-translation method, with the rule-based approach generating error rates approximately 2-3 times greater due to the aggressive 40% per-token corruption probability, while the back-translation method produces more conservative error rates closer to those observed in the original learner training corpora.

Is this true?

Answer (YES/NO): NO